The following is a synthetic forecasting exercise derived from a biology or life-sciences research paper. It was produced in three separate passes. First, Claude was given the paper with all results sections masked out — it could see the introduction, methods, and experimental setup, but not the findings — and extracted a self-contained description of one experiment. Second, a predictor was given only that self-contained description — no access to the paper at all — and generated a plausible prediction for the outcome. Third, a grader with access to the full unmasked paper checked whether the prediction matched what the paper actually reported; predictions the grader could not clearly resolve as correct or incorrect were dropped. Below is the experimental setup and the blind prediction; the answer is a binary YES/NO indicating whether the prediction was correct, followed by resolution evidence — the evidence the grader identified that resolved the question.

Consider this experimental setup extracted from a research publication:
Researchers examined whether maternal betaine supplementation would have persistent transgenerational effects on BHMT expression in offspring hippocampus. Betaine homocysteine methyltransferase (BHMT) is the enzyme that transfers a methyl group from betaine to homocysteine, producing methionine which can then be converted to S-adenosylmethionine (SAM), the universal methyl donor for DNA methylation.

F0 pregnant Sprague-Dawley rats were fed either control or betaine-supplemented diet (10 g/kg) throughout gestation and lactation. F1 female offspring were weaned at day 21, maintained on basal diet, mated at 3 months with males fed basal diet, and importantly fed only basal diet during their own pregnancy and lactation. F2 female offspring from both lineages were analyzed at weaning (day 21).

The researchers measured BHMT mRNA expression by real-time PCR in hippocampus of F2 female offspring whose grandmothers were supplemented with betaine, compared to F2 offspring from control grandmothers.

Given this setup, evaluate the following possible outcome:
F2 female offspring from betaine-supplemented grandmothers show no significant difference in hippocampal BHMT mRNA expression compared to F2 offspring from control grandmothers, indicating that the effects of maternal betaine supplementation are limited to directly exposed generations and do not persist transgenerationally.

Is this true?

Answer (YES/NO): NO